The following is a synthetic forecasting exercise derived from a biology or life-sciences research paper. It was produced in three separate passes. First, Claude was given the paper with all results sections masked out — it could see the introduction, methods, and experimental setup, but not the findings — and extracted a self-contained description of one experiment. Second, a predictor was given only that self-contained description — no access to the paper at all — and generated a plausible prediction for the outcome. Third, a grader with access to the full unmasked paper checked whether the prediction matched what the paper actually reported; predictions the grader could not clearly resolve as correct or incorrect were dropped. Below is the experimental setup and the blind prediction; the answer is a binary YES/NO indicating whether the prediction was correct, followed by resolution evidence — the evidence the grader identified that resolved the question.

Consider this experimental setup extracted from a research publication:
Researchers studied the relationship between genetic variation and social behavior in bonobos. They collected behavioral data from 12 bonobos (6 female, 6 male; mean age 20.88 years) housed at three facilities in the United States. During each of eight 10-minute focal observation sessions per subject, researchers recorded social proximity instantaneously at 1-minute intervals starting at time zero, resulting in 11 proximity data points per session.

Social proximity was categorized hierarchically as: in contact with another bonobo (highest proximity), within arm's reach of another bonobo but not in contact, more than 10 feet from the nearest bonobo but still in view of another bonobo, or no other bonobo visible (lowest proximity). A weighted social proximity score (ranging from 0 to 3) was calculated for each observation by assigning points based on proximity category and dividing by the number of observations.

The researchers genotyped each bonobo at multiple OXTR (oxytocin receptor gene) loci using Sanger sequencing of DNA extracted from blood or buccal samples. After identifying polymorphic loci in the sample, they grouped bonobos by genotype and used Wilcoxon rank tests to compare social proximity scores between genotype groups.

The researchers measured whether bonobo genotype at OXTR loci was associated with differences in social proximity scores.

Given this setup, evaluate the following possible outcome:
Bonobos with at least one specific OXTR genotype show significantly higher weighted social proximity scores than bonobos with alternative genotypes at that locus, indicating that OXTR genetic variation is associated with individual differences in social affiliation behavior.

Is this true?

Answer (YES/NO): YES